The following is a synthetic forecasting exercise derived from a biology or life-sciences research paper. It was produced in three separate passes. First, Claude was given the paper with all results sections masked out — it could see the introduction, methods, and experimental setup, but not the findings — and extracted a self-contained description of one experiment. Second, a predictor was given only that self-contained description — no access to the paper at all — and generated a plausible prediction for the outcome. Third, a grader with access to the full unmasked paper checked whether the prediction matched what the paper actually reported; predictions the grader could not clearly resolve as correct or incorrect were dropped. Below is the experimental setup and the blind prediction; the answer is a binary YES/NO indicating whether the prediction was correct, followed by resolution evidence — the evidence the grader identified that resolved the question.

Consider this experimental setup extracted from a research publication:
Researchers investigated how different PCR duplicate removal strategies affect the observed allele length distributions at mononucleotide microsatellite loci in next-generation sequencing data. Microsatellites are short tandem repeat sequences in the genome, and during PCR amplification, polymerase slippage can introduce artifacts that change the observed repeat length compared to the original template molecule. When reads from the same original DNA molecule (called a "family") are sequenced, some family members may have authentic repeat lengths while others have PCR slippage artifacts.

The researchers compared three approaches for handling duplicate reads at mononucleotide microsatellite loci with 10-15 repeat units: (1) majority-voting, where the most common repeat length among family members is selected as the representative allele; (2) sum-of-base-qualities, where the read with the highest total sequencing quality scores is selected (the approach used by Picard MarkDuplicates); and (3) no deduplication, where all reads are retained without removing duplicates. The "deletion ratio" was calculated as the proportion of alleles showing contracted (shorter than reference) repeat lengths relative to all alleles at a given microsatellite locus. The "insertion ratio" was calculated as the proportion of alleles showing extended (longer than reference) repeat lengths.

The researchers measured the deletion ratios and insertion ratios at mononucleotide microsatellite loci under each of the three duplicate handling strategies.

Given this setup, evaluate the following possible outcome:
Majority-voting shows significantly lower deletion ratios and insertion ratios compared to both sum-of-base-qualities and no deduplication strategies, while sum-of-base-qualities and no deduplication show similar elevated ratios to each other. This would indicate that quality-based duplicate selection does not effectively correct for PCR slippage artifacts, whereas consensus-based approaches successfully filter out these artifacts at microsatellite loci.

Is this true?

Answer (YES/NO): NO